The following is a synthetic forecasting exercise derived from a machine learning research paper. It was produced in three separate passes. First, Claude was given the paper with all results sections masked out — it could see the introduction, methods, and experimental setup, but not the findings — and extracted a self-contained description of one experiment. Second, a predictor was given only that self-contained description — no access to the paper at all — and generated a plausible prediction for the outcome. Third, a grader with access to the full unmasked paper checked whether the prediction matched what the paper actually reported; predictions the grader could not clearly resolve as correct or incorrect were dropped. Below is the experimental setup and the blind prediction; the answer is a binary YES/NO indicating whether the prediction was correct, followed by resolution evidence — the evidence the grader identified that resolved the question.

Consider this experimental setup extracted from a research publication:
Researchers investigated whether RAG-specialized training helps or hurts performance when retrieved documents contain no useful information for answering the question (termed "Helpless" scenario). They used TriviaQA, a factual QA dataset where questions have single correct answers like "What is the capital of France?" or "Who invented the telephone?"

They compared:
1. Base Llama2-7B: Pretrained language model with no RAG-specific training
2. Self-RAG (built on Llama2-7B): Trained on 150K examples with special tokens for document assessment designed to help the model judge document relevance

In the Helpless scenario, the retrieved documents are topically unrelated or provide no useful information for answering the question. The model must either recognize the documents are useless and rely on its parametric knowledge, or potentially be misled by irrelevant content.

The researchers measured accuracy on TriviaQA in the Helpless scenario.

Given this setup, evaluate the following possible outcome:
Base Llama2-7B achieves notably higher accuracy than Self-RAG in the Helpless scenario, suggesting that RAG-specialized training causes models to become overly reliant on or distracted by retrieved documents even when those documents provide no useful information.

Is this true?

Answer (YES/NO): YES